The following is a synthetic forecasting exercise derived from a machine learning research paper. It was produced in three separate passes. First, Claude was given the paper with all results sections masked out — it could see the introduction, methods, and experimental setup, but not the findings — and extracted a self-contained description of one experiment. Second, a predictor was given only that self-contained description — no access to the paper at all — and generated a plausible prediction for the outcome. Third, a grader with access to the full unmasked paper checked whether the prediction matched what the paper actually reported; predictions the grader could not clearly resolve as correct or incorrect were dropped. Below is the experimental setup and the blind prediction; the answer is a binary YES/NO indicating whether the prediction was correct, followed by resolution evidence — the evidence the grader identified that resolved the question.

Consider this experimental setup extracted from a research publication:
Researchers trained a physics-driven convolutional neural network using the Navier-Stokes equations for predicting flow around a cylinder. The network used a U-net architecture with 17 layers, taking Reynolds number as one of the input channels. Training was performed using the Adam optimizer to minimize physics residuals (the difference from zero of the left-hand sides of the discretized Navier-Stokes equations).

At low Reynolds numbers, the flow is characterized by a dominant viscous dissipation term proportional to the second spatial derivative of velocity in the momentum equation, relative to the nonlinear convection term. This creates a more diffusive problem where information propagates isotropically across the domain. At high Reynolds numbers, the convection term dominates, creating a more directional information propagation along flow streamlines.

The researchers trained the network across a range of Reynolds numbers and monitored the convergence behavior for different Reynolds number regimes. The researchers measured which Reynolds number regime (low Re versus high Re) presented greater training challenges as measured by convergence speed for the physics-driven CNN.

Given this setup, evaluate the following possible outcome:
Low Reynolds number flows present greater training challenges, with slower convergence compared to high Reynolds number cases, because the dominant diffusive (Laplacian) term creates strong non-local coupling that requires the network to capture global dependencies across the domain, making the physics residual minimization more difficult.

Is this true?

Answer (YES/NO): YES